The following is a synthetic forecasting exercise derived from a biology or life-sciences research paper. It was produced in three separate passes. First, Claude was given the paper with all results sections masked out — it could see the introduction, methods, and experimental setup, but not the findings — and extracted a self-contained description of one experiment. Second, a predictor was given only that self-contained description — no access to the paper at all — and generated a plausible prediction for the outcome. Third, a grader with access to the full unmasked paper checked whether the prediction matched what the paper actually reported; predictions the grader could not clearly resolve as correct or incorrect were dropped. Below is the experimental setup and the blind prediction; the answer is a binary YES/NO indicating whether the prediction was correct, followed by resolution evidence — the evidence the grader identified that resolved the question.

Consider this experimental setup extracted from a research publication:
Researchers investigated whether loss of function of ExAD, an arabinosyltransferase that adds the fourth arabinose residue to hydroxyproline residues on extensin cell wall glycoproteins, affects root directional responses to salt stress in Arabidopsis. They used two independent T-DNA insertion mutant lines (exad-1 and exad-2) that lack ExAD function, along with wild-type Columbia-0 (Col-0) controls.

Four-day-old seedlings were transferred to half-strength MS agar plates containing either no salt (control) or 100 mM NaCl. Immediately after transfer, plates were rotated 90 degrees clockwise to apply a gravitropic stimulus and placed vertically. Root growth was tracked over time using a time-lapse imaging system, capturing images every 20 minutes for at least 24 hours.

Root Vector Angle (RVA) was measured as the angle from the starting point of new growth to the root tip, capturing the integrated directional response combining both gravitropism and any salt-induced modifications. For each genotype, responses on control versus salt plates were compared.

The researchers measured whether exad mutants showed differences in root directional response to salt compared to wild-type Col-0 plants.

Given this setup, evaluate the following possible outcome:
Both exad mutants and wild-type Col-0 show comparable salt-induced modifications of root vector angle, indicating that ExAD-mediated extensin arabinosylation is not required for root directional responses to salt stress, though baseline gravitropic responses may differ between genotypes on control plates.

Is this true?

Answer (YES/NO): NO